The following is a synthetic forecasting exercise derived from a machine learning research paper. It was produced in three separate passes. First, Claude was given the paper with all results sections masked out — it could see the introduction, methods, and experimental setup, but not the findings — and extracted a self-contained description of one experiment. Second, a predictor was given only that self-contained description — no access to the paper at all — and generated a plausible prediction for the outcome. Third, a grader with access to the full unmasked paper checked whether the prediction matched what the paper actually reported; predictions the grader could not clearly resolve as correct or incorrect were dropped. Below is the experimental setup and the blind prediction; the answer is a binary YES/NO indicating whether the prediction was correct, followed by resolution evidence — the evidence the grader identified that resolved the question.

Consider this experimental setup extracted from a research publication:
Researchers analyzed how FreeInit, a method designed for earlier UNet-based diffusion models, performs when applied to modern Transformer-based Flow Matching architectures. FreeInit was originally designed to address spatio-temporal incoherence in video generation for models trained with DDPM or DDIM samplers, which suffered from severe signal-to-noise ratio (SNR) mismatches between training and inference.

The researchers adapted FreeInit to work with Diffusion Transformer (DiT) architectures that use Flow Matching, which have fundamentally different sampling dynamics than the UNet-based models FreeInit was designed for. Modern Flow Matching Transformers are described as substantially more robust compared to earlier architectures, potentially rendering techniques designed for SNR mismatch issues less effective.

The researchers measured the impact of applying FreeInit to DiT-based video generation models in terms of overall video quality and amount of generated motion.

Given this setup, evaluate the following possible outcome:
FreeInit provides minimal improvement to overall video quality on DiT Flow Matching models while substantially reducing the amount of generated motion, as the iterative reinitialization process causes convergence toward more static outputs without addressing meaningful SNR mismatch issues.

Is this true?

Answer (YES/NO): NO